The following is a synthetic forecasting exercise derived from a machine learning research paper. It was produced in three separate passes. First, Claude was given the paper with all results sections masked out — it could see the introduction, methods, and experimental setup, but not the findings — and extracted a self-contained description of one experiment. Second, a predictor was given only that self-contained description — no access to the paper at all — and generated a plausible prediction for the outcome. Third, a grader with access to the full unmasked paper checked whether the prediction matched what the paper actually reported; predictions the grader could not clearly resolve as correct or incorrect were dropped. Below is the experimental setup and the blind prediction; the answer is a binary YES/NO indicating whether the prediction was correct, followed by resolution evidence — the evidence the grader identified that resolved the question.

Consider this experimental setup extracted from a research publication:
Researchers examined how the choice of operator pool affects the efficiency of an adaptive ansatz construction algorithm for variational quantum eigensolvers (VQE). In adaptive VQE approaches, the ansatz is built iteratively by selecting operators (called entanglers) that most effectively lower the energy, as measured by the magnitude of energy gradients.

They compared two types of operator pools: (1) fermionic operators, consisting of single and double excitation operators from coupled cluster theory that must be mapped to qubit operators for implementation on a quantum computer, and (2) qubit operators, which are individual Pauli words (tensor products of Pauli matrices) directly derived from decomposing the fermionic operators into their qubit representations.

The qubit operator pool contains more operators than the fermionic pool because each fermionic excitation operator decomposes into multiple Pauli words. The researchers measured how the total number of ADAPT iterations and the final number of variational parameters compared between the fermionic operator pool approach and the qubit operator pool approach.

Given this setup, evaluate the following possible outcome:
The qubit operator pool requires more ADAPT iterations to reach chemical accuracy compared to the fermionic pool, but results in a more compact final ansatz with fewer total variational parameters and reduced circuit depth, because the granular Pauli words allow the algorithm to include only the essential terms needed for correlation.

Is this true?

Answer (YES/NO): NO